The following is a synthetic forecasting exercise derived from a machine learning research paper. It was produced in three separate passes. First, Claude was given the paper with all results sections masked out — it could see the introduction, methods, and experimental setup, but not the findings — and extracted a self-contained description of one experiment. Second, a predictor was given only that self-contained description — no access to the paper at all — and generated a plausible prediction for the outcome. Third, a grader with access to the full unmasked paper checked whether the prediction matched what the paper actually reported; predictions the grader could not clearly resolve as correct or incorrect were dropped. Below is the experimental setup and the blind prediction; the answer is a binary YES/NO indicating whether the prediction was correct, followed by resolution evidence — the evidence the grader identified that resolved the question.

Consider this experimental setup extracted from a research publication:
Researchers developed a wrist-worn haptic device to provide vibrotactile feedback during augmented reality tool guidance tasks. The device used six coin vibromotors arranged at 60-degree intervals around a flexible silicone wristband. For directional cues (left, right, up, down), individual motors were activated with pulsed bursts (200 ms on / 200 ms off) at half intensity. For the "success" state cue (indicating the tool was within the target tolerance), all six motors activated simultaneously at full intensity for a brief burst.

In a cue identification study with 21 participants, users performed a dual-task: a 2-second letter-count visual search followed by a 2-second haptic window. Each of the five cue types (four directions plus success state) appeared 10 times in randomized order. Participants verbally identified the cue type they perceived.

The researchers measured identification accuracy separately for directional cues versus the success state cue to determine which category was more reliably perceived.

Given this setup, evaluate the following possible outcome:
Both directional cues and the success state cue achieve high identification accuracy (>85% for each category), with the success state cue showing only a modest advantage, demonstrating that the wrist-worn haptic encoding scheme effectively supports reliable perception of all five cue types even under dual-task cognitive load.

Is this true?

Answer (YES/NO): NO